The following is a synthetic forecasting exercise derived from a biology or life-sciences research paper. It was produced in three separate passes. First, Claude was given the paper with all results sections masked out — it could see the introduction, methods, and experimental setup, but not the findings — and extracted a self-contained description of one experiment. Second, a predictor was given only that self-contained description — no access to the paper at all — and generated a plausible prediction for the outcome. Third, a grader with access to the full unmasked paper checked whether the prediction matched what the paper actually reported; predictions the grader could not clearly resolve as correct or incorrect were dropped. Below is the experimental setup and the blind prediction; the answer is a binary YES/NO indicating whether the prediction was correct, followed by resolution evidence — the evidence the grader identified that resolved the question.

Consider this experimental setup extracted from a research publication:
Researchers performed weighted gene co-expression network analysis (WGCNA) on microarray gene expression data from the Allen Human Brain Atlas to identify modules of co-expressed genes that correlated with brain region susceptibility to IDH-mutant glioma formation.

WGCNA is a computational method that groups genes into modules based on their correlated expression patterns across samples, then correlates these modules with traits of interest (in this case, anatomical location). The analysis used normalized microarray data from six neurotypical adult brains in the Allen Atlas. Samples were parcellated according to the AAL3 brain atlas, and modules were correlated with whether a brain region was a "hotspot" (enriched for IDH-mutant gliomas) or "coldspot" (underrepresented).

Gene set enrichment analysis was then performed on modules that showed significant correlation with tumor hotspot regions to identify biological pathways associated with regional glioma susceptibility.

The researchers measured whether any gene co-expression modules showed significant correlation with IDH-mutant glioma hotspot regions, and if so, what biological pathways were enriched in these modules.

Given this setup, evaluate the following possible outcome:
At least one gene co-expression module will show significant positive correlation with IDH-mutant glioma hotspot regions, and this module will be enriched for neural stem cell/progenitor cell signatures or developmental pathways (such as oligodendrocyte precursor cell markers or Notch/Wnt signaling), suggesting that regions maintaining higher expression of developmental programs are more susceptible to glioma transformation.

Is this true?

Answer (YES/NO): NO